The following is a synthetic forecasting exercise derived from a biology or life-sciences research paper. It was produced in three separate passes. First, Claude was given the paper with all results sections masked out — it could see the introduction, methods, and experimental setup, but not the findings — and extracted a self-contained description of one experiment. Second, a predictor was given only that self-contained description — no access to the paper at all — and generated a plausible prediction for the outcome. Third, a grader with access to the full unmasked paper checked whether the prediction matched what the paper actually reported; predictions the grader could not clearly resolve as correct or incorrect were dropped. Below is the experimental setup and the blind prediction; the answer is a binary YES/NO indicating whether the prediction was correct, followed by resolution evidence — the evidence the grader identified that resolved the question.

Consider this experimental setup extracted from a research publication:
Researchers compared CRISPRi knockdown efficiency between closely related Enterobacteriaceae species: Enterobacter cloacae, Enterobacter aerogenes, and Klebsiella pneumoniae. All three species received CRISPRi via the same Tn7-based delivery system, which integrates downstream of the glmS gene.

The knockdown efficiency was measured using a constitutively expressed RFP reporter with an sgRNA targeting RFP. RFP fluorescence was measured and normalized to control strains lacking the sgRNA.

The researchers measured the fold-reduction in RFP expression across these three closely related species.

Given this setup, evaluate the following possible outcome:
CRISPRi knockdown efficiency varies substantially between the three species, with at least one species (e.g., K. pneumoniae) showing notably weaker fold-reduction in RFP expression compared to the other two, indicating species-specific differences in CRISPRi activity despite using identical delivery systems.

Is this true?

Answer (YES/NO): NO